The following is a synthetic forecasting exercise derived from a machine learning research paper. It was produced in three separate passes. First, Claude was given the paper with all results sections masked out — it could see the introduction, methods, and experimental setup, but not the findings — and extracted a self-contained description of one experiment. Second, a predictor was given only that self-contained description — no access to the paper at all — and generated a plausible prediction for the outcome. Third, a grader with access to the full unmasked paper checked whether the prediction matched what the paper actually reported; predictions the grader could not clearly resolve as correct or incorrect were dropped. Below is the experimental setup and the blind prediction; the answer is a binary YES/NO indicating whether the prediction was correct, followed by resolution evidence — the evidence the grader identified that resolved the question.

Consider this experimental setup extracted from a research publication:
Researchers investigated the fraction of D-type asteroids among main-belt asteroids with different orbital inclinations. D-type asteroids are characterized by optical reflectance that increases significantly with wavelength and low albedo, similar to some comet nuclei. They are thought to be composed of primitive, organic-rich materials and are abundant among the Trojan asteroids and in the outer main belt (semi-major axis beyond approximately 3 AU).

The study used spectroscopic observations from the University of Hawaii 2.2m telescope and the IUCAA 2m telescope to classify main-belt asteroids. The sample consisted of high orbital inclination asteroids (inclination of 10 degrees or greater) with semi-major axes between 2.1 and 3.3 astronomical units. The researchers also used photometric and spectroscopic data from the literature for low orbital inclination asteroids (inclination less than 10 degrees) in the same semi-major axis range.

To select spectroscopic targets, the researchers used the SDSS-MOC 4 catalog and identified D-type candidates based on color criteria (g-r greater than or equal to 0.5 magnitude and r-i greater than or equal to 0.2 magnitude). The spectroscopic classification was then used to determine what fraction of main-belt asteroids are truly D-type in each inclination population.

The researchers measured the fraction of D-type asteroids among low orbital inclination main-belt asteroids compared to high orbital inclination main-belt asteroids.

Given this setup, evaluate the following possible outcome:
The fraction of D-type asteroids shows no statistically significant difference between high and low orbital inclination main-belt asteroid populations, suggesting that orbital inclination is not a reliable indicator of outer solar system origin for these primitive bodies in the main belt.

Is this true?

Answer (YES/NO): NO